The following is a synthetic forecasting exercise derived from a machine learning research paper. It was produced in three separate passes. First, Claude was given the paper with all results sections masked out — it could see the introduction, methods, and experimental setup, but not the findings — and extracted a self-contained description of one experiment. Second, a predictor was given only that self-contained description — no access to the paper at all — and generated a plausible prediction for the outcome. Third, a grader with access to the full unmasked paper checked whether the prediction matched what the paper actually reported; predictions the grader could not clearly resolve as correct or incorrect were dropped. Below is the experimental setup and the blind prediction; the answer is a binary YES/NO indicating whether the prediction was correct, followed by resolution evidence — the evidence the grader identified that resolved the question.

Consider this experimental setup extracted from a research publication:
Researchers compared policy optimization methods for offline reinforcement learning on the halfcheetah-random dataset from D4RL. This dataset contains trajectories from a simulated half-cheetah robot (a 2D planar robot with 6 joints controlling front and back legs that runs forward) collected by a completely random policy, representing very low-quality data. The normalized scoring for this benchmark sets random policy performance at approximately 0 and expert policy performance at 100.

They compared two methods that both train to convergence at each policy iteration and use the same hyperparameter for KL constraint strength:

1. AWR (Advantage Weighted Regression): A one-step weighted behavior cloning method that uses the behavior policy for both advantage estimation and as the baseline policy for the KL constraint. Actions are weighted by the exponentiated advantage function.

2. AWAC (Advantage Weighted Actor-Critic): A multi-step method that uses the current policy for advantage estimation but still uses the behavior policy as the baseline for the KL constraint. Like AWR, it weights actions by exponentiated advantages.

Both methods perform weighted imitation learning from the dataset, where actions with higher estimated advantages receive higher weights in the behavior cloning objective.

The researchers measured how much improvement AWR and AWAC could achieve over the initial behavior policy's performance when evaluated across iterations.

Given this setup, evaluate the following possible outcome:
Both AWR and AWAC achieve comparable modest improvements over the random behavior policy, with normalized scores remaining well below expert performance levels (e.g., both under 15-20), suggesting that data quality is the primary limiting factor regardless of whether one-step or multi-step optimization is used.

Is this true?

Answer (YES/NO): NO